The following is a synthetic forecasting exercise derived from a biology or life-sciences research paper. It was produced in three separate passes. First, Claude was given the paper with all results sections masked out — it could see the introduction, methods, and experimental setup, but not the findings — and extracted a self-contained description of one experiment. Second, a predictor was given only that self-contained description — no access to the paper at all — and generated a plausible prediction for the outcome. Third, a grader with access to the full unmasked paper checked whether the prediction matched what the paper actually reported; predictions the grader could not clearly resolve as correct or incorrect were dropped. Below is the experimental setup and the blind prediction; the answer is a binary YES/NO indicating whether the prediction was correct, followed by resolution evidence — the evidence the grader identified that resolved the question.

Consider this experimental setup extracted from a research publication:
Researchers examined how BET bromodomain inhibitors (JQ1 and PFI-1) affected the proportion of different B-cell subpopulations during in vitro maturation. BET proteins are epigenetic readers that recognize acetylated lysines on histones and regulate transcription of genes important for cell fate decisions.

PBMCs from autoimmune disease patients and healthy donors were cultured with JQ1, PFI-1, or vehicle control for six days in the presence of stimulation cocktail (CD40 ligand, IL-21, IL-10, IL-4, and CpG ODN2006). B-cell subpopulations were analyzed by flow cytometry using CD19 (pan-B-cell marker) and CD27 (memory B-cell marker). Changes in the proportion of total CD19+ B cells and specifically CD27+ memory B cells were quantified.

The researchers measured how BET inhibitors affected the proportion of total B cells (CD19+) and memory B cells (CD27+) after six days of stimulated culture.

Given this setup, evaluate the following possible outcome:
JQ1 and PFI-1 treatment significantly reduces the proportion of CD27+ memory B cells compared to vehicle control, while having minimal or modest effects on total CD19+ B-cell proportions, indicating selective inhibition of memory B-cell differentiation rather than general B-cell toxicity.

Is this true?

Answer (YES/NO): NO